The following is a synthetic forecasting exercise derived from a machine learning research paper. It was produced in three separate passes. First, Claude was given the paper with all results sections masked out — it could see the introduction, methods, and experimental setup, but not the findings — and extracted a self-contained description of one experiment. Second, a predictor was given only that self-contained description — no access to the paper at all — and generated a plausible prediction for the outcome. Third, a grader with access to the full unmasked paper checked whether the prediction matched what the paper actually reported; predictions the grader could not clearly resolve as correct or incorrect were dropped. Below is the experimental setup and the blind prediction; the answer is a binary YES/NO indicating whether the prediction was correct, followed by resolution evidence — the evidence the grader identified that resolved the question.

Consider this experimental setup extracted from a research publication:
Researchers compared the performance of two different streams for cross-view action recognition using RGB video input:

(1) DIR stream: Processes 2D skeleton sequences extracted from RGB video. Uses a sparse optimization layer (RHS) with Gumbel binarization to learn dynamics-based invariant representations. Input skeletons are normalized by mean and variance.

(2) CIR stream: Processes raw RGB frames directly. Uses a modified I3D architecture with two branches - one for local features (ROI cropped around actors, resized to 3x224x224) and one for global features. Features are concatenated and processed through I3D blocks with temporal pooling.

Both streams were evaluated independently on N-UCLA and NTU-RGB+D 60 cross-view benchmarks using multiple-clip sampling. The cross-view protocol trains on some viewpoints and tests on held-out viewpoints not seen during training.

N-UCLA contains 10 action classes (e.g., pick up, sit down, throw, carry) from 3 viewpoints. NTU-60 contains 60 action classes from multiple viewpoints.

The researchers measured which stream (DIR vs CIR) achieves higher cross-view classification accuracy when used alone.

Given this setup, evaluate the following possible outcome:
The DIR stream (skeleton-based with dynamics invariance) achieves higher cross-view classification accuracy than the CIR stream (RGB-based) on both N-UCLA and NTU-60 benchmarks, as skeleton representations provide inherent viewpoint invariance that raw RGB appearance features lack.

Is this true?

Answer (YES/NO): YES